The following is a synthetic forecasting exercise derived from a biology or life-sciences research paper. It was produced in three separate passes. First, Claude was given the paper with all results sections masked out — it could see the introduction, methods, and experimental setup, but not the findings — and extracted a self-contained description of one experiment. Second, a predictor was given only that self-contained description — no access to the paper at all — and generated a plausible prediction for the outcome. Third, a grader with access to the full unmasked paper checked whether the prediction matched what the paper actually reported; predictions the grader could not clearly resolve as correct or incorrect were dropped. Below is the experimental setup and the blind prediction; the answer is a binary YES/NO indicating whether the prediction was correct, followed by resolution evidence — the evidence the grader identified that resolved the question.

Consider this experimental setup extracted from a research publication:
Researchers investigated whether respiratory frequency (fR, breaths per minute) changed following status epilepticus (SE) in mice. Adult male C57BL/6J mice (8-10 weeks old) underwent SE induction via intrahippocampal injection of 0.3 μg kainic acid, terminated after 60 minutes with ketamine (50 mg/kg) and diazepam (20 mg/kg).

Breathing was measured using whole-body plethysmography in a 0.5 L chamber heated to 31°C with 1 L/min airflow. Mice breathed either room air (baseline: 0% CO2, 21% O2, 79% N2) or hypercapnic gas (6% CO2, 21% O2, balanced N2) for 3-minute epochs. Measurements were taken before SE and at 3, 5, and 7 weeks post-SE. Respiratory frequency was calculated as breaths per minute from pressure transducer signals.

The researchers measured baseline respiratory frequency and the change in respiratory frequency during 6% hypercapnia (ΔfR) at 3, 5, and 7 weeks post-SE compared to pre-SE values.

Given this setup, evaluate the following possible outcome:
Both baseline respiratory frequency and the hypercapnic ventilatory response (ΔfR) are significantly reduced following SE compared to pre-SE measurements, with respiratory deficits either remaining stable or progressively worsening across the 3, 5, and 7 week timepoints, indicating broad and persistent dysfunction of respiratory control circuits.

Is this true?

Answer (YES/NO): NO